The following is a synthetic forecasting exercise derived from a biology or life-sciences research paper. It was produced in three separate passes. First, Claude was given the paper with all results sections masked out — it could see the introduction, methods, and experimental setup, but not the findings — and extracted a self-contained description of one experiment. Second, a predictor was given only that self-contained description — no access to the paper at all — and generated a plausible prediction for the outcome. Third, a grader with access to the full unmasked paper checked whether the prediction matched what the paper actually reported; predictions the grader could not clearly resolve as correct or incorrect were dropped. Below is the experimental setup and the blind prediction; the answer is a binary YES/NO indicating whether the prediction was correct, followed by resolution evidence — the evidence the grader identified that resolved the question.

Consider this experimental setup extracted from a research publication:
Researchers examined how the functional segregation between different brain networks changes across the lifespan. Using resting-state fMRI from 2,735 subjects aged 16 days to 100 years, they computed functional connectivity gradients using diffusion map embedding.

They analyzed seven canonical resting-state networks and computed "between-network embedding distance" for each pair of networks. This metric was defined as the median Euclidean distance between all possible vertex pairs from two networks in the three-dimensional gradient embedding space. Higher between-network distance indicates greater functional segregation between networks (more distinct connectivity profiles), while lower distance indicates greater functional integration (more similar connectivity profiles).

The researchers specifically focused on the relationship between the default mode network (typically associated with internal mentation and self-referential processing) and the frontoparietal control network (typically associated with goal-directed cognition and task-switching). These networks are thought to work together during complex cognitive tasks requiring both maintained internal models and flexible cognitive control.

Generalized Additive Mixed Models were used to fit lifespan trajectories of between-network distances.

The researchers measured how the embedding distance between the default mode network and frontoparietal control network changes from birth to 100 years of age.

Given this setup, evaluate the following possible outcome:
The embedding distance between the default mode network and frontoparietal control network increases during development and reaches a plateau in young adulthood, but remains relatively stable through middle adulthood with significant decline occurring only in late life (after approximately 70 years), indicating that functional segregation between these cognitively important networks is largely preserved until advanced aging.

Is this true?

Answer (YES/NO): NO